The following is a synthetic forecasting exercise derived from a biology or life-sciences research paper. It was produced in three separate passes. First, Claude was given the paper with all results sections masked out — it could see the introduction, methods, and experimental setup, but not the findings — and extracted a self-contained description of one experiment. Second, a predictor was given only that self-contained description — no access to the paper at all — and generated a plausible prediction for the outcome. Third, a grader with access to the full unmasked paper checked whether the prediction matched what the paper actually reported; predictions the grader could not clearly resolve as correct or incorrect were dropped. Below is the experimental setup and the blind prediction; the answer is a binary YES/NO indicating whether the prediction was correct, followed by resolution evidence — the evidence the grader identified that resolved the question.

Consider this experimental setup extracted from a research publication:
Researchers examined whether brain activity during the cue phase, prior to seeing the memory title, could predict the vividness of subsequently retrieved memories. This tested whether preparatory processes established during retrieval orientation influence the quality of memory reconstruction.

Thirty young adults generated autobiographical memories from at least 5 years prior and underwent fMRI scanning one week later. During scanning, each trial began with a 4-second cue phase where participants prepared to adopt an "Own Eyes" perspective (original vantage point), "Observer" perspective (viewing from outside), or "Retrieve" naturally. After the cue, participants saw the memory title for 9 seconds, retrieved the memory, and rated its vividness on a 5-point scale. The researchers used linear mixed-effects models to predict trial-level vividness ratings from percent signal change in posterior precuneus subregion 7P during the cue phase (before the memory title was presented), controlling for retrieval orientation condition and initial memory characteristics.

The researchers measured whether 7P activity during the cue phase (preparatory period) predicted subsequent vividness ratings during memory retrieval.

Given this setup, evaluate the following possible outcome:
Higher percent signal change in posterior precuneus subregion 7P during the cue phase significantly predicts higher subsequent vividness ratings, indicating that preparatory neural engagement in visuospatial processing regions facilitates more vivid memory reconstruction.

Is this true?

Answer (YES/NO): NO